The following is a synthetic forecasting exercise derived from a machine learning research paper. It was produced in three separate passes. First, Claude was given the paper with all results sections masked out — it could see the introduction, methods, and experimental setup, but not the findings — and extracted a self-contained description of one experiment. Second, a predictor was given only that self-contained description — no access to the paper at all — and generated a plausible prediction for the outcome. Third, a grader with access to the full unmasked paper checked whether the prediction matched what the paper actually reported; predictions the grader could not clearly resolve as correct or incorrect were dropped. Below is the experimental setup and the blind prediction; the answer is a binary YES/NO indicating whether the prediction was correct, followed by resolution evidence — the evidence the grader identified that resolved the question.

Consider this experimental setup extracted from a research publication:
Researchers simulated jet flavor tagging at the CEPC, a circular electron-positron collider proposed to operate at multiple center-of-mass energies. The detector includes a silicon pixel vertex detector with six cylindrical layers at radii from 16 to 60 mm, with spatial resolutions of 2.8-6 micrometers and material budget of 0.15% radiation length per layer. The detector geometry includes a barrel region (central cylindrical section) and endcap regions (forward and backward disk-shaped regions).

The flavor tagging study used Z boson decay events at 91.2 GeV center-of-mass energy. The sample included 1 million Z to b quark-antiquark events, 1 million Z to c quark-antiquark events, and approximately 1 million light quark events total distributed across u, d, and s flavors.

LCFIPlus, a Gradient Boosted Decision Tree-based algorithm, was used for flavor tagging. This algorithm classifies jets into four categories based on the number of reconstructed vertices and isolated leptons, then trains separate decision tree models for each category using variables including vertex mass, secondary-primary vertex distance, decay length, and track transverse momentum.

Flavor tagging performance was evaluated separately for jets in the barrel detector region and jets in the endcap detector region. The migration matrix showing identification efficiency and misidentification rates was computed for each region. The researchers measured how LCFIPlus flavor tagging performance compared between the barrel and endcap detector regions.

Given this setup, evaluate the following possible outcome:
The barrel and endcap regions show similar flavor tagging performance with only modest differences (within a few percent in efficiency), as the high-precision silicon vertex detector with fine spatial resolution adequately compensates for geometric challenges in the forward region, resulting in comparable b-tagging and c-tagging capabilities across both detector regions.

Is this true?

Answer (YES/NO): NO